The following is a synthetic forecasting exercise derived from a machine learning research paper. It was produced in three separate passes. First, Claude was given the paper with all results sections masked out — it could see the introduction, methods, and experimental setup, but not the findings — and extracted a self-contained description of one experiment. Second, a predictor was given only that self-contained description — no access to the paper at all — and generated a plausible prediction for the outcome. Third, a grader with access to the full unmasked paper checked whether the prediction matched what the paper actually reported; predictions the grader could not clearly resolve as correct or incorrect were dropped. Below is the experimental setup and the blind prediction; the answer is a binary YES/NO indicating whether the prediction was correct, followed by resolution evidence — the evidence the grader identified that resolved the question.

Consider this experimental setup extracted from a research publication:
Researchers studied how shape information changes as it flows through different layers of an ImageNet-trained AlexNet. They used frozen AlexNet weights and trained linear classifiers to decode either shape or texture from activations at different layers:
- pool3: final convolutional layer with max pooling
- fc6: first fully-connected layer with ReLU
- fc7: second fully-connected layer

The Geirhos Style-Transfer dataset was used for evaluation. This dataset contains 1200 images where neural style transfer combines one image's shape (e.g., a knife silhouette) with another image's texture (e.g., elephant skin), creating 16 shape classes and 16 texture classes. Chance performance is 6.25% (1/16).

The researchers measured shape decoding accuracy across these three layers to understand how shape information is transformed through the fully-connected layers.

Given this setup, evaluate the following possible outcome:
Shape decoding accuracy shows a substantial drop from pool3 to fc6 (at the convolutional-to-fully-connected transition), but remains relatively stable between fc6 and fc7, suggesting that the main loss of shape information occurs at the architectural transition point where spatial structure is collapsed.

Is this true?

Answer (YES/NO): NO